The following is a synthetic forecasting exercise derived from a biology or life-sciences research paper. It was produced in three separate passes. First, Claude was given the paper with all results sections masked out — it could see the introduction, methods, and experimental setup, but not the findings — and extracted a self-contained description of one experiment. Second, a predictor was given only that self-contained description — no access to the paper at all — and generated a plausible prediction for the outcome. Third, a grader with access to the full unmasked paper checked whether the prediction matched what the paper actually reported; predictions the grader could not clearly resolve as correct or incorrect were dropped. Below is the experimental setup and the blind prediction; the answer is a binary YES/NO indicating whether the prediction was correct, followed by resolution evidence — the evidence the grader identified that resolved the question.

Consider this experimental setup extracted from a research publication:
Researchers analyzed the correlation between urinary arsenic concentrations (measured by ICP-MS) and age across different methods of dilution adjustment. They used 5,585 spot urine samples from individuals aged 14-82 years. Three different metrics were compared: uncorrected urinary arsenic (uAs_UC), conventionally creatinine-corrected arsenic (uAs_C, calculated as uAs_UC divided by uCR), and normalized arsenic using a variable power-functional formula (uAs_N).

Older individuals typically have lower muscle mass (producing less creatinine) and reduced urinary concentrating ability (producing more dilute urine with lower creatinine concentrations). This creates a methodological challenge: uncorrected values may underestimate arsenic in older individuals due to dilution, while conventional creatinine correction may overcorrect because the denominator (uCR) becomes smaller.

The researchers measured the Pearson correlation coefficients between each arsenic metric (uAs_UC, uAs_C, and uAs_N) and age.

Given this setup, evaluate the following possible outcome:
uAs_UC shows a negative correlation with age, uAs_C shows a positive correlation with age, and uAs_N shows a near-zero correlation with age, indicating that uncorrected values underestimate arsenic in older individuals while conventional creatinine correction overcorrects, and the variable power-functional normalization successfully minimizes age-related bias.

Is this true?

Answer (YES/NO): NO